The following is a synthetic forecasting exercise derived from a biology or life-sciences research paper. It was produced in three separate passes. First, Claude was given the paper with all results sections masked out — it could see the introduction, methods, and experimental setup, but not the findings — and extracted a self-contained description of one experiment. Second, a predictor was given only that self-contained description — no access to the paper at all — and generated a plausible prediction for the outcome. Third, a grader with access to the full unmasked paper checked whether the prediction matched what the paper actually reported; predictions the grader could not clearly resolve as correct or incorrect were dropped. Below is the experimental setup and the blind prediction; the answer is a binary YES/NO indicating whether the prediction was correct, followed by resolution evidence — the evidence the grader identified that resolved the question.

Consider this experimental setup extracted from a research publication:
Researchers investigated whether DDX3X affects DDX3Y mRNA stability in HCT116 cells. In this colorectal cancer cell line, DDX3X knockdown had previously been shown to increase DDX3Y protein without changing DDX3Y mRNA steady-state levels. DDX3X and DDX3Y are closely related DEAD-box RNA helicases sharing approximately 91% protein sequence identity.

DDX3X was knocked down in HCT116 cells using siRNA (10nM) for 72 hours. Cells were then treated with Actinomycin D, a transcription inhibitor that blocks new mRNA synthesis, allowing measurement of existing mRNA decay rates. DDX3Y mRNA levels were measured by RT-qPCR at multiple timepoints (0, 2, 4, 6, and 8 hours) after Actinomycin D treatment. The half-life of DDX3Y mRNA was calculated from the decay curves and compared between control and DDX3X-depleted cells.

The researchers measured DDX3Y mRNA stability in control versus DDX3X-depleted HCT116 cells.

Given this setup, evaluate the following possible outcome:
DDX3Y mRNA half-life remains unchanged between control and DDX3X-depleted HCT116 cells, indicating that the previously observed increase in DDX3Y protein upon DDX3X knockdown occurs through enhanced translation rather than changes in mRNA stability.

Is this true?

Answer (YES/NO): NO